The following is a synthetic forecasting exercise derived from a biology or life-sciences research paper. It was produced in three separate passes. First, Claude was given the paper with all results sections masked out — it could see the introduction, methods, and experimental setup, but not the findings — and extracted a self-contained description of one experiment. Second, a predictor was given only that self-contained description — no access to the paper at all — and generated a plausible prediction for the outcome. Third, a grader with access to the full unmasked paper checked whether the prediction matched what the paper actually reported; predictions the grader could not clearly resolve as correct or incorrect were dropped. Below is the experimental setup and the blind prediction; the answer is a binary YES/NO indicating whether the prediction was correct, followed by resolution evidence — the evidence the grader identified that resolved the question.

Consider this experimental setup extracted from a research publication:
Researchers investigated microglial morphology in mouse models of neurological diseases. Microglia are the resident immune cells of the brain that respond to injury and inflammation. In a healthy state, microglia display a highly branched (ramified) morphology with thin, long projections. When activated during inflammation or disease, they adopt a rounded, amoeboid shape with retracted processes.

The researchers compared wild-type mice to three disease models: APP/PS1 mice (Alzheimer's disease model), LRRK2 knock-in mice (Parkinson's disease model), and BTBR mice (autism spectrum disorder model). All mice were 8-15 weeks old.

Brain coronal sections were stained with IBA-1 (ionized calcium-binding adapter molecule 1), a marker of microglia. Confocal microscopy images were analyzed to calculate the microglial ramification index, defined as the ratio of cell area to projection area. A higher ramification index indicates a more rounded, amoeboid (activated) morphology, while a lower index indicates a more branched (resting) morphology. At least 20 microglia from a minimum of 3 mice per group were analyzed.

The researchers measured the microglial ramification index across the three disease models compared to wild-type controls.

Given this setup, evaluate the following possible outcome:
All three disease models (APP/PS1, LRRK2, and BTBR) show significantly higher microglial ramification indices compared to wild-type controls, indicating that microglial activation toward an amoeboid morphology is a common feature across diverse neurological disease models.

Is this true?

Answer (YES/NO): YES